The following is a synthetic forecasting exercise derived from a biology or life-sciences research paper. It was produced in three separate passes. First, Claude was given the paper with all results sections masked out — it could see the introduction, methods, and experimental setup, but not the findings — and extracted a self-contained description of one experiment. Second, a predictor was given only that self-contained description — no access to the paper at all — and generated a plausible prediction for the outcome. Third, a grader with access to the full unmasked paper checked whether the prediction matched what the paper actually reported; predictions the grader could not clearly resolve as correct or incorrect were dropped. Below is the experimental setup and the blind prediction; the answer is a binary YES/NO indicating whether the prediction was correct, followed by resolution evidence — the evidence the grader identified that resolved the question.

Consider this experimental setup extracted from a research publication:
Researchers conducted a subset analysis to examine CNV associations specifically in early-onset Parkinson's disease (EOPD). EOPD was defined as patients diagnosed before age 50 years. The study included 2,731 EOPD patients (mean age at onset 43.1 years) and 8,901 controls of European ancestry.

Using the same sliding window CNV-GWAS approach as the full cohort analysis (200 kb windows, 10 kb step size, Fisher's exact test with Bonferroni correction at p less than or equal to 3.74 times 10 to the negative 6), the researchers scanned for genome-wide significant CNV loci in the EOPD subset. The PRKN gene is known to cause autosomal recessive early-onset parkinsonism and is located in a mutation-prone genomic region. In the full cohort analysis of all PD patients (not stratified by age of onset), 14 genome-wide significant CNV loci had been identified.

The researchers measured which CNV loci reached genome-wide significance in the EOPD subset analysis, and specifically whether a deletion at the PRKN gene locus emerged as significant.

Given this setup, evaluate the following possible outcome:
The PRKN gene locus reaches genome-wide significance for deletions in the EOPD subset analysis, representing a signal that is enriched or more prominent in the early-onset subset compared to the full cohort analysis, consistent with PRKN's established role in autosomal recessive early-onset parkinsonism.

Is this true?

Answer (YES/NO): YES